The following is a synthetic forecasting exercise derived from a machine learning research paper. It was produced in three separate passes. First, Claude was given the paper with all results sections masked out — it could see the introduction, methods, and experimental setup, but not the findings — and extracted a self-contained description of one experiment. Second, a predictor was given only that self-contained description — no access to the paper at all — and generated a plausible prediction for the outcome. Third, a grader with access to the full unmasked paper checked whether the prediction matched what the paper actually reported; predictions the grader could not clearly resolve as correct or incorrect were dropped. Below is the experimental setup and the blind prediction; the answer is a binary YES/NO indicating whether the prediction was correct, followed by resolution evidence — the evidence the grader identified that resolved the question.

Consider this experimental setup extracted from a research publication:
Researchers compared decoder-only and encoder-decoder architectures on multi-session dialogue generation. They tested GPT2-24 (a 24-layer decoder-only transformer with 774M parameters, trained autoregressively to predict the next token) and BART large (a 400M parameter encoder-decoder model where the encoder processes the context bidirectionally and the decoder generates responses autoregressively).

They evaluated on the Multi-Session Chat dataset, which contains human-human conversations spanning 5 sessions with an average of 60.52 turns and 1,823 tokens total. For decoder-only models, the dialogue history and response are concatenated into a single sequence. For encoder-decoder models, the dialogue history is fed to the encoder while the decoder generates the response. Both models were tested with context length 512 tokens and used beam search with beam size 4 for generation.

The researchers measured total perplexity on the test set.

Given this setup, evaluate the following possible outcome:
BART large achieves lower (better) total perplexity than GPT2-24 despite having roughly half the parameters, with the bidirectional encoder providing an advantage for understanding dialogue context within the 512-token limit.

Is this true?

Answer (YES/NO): YES